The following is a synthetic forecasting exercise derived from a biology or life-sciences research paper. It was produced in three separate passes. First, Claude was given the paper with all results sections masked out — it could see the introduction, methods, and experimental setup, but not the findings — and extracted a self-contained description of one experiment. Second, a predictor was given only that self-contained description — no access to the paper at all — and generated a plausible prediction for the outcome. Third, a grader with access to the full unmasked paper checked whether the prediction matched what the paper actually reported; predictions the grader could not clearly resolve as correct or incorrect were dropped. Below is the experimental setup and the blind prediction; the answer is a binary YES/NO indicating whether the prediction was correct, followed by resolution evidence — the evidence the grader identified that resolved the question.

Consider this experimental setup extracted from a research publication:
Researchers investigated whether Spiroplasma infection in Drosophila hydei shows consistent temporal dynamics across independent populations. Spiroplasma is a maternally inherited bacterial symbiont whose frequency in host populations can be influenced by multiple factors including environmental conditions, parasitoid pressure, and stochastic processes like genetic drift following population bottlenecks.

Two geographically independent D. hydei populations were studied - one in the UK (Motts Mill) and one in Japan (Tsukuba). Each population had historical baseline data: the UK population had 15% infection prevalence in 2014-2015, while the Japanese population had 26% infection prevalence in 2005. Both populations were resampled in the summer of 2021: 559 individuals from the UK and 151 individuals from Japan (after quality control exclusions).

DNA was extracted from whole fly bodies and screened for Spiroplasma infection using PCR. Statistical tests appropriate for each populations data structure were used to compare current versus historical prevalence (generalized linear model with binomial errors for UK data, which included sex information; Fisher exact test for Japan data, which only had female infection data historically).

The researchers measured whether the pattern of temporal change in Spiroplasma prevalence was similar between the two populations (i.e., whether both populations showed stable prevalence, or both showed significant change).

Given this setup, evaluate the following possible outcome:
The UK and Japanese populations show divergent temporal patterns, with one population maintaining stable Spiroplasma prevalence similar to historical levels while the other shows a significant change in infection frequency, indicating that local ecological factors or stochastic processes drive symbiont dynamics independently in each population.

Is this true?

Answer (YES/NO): NO